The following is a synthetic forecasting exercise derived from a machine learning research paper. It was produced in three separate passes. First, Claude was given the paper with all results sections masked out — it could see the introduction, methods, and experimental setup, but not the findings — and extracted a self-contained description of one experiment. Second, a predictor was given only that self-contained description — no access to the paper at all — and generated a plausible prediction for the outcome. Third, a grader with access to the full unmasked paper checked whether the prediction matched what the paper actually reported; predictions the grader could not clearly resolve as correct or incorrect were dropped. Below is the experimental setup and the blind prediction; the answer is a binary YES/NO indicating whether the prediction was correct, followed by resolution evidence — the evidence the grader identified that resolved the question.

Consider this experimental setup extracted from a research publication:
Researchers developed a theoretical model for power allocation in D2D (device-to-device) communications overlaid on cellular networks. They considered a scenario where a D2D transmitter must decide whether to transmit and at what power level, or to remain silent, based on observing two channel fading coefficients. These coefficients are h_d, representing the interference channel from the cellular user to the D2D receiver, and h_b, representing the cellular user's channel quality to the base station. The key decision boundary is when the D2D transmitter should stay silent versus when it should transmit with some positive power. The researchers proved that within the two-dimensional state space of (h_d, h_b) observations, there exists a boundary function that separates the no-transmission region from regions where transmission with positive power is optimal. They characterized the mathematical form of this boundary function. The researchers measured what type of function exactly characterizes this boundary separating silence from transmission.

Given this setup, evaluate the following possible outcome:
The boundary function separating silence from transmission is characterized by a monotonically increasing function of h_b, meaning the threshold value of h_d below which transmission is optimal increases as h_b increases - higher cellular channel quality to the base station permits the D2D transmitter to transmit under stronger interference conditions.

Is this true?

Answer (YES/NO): YES